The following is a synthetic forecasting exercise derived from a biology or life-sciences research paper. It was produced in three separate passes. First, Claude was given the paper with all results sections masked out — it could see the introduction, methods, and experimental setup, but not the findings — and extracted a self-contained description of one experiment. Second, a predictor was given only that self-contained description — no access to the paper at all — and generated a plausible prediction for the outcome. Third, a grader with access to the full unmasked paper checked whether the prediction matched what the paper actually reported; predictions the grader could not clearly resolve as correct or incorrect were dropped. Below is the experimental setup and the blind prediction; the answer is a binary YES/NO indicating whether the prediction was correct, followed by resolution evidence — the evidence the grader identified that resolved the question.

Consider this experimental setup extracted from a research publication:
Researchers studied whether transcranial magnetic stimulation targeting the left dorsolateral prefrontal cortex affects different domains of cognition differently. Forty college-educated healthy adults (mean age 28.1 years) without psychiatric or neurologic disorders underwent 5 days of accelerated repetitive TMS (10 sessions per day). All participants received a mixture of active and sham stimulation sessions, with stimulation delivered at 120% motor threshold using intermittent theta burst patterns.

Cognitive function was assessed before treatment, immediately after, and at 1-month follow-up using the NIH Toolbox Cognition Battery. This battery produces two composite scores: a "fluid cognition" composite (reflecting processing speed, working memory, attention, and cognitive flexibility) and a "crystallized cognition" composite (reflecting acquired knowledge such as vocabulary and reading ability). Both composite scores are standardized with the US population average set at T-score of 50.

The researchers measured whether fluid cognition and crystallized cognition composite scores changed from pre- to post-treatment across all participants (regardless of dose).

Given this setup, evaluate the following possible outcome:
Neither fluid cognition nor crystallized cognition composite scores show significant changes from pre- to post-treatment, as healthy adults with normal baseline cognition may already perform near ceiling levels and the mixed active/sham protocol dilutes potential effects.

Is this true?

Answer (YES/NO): NO